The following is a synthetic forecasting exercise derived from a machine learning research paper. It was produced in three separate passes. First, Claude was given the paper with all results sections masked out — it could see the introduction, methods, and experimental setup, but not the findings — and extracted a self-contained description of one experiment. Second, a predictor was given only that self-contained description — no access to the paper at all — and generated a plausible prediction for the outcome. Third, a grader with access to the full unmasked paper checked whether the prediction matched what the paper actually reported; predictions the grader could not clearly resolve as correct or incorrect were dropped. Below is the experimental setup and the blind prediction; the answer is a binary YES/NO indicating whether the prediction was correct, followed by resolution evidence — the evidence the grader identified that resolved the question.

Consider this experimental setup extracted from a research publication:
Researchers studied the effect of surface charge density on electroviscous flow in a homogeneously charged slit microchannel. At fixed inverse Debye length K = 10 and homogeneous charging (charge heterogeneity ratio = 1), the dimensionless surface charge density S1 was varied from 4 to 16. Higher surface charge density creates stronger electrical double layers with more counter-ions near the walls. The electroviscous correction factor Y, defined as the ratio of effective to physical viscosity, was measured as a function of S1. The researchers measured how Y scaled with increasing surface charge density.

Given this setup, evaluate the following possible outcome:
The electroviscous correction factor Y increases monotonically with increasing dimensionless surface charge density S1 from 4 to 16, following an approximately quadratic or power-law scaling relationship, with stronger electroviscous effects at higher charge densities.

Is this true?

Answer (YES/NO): YES